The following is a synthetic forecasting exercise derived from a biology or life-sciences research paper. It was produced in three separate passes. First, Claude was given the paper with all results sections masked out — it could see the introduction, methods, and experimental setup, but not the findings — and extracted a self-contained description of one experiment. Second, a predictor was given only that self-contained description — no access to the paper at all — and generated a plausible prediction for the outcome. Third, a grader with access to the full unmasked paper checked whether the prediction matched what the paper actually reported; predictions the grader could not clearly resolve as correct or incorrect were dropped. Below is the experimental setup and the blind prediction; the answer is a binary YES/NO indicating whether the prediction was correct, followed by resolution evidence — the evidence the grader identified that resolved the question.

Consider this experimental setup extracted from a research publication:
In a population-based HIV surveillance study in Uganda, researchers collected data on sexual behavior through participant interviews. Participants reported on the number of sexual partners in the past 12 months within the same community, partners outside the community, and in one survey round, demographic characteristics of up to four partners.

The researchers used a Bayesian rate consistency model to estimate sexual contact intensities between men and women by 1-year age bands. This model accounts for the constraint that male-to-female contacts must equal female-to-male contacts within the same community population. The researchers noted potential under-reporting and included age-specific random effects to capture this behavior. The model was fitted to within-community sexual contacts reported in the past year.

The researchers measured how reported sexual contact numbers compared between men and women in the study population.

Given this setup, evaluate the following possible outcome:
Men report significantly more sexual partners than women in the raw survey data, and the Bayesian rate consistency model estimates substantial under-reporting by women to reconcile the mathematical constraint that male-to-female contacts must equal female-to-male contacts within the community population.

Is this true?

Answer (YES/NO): YES